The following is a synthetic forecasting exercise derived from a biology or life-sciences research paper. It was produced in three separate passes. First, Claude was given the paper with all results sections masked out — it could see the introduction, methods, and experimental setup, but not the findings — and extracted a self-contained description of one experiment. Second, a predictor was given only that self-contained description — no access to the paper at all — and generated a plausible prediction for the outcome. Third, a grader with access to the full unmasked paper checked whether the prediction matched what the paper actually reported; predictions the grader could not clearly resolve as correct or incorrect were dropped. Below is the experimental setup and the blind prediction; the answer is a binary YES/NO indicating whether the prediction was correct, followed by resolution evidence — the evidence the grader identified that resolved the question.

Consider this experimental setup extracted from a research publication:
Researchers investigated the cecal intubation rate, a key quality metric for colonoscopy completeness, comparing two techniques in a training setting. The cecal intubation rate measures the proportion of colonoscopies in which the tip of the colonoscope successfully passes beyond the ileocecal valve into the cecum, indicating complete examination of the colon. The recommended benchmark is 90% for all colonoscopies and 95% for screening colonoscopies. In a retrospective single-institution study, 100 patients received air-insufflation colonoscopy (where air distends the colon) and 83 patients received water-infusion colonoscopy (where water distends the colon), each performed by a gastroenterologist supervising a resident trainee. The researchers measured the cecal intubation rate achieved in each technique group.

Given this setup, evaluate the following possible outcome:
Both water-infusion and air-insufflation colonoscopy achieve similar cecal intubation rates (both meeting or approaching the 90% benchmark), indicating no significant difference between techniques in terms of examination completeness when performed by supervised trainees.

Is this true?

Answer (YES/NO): YES